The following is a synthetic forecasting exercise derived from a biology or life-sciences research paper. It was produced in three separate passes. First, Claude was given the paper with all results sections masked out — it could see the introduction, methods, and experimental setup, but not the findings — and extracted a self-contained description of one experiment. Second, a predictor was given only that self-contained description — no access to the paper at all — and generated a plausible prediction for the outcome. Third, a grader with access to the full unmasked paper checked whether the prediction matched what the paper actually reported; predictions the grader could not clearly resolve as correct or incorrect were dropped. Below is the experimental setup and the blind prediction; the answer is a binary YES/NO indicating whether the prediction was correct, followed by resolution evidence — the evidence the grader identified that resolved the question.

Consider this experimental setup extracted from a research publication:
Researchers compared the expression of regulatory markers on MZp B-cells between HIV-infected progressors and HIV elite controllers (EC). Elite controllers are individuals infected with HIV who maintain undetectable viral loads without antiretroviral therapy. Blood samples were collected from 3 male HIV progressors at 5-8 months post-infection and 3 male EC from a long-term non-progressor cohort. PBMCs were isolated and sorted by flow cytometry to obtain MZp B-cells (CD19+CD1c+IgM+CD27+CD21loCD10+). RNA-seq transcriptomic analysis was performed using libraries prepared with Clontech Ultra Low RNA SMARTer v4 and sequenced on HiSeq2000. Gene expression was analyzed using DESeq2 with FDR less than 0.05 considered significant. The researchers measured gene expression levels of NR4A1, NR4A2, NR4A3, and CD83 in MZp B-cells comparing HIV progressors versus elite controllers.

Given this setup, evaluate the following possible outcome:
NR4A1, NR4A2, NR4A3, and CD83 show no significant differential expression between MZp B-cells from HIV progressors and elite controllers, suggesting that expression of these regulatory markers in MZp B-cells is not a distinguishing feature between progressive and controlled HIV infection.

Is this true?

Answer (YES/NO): NO